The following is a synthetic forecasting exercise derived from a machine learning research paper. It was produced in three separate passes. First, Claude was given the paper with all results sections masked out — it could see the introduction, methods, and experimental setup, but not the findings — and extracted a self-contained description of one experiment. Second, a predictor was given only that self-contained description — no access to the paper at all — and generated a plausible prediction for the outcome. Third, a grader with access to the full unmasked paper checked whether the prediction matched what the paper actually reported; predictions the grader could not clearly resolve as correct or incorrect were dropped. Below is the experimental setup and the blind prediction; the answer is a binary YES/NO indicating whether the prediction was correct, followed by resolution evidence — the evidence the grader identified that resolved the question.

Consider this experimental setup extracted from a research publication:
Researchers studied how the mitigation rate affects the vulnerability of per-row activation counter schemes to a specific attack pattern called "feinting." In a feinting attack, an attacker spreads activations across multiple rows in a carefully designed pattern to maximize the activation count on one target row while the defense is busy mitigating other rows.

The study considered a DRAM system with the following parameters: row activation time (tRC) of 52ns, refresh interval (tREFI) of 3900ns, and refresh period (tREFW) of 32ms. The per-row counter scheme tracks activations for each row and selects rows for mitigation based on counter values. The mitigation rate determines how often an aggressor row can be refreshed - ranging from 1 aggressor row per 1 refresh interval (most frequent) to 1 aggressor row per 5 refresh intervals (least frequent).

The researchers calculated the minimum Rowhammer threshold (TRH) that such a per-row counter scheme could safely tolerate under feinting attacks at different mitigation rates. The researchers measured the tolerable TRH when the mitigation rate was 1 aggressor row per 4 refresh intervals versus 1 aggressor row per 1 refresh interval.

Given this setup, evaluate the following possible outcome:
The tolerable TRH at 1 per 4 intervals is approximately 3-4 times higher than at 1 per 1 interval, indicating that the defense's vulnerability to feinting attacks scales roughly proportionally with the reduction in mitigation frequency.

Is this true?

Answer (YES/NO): YES